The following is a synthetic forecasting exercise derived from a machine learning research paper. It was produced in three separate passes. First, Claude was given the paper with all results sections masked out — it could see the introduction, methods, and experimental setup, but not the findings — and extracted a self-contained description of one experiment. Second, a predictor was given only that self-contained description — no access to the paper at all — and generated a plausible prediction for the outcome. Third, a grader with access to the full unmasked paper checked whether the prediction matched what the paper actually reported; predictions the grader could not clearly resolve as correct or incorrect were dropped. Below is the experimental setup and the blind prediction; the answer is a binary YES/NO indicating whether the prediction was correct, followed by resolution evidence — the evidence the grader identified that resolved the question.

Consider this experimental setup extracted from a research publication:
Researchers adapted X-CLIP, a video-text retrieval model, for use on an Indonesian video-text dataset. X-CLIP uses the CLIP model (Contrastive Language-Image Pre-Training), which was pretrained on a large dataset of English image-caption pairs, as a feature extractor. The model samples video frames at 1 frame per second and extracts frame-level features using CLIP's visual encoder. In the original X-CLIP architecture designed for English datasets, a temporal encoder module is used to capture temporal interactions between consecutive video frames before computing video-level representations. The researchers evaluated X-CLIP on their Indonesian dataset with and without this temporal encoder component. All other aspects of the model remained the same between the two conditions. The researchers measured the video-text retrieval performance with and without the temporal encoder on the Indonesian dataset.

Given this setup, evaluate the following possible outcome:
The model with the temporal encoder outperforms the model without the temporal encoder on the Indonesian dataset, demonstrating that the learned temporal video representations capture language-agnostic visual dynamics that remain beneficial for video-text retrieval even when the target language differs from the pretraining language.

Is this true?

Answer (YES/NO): NO